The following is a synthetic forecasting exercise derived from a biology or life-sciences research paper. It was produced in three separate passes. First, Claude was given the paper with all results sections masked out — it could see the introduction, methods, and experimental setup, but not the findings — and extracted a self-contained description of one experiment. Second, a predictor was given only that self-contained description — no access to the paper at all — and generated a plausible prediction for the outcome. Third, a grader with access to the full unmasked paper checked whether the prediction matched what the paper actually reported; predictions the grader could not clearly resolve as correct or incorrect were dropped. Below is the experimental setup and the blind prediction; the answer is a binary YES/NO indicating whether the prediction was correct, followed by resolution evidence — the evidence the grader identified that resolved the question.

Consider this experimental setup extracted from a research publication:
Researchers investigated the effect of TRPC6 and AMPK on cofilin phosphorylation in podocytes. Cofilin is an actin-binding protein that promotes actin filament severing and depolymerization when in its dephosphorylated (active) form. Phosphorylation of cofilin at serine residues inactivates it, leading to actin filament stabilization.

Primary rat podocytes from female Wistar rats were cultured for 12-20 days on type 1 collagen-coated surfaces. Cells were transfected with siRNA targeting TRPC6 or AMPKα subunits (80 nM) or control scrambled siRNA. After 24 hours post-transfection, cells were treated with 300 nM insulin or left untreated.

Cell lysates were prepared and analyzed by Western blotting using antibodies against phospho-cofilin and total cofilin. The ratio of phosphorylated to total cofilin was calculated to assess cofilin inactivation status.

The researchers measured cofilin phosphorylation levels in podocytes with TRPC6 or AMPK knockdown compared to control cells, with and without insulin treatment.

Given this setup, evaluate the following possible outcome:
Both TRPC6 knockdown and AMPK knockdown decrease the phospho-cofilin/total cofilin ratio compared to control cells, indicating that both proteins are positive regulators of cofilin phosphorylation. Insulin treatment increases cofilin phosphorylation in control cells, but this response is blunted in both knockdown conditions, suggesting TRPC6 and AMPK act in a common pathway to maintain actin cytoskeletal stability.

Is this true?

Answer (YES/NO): NO